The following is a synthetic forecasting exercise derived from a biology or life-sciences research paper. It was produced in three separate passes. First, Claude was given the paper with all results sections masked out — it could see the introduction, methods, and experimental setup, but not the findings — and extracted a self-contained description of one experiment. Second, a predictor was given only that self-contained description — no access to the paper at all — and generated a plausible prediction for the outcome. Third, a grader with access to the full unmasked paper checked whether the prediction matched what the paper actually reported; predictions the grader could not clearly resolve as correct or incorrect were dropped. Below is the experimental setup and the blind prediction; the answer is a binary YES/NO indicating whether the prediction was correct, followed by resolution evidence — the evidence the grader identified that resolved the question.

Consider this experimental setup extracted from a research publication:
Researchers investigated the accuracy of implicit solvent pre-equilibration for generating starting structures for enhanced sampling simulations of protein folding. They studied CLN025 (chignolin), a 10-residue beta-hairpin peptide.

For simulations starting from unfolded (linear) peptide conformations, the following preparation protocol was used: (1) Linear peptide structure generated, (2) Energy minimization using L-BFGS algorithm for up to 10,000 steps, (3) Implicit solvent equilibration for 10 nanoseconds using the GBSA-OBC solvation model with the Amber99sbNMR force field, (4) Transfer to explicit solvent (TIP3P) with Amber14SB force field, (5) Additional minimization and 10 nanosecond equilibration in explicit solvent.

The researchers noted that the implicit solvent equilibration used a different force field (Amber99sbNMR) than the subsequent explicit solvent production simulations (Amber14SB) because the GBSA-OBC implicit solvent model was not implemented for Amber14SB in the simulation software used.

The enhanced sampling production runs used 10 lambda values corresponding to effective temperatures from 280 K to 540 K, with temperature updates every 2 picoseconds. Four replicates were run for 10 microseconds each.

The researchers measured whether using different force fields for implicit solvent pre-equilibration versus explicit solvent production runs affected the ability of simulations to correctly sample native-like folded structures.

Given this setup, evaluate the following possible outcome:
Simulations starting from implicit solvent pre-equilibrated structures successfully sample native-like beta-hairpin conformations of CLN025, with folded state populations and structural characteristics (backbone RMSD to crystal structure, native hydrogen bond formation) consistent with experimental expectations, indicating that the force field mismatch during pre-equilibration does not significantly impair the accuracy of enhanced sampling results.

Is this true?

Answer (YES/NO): YES